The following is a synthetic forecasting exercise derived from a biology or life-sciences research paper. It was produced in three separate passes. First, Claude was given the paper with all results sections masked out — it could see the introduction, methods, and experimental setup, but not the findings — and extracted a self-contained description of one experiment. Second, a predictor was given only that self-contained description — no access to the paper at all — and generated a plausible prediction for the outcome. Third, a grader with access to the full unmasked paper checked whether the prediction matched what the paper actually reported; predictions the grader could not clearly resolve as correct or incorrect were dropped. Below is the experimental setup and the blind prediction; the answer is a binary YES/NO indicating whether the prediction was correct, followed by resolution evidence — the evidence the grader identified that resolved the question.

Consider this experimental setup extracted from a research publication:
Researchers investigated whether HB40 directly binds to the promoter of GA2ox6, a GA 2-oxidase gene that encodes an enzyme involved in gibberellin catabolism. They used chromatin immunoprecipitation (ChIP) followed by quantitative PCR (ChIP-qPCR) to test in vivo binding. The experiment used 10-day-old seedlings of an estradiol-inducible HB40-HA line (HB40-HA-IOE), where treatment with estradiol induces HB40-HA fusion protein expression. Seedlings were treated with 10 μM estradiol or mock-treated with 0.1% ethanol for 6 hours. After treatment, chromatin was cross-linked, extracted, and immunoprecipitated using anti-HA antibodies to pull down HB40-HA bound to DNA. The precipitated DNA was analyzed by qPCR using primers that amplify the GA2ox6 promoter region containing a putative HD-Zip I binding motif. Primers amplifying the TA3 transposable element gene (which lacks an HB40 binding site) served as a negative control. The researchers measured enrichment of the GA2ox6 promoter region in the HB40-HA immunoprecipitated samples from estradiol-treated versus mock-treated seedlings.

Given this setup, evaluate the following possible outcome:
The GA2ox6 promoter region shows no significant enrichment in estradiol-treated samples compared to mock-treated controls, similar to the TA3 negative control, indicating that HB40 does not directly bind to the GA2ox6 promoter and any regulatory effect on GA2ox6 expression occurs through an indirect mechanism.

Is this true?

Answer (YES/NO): NO